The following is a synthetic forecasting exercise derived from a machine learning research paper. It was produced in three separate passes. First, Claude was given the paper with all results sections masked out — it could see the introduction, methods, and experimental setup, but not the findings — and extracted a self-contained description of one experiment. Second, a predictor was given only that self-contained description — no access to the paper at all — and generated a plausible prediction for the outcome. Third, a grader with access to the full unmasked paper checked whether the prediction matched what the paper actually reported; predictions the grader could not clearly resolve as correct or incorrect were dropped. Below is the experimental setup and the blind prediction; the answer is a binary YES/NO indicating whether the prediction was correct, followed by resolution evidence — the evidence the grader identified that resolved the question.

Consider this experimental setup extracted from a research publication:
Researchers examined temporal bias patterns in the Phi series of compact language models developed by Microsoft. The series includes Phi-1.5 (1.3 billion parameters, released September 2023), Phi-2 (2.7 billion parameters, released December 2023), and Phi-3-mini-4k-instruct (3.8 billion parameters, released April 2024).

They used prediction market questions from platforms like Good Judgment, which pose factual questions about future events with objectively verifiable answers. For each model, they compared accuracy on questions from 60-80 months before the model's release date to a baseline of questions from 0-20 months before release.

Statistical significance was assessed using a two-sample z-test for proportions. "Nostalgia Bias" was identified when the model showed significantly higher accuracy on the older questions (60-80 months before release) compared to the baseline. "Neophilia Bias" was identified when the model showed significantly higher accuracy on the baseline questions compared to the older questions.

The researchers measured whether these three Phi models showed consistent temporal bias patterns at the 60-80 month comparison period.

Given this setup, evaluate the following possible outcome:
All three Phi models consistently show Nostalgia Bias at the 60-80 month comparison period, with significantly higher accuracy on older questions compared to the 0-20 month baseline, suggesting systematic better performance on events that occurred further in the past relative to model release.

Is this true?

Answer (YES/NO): YES